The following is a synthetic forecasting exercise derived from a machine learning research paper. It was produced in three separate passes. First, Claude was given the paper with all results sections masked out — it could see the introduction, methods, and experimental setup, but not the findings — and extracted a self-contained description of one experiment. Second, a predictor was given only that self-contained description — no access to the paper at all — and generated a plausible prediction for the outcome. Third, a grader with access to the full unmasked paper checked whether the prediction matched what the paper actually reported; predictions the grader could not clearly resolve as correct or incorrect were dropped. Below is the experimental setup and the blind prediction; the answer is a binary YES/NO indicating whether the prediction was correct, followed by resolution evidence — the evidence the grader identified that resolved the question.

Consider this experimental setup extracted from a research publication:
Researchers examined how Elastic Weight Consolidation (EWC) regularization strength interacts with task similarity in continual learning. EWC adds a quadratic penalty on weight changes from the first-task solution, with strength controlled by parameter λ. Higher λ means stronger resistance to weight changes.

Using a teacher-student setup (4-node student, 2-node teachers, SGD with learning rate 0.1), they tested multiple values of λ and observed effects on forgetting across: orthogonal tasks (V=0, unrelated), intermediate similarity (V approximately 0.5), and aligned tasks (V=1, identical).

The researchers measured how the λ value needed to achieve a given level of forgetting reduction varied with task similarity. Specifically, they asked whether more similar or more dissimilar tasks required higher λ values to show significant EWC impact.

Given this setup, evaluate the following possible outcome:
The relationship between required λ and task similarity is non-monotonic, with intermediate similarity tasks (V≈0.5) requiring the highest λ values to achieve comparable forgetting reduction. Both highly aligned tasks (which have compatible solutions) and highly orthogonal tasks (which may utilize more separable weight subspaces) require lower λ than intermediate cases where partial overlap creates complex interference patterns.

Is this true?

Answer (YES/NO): NO